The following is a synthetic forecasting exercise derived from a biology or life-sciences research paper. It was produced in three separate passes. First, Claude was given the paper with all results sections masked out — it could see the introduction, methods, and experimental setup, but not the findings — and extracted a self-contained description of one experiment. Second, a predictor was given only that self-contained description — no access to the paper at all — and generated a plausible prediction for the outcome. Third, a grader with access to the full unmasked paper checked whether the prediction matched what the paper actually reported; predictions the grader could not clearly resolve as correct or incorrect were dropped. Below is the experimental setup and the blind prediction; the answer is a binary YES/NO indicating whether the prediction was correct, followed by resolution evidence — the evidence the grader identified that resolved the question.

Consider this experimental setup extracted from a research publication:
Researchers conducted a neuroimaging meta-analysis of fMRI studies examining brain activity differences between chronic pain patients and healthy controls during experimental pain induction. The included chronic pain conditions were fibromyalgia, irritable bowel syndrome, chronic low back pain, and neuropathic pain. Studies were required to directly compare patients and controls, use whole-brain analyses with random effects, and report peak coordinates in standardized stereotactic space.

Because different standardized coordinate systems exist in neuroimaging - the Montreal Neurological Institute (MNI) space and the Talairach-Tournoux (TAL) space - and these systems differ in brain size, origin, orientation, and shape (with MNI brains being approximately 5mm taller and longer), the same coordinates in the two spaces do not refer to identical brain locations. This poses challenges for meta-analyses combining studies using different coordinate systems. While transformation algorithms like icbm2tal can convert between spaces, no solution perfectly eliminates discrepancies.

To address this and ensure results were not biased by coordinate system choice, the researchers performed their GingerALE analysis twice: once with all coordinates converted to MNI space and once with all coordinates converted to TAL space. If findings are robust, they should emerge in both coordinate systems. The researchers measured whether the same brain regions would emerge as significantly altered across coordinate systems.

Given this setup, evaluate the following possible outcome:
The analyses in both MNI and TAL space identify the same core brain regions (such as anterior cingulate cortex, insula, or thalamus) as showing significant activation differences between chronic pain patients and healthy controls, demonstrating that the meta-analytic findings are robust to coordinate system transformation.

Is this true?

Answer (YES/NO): YES